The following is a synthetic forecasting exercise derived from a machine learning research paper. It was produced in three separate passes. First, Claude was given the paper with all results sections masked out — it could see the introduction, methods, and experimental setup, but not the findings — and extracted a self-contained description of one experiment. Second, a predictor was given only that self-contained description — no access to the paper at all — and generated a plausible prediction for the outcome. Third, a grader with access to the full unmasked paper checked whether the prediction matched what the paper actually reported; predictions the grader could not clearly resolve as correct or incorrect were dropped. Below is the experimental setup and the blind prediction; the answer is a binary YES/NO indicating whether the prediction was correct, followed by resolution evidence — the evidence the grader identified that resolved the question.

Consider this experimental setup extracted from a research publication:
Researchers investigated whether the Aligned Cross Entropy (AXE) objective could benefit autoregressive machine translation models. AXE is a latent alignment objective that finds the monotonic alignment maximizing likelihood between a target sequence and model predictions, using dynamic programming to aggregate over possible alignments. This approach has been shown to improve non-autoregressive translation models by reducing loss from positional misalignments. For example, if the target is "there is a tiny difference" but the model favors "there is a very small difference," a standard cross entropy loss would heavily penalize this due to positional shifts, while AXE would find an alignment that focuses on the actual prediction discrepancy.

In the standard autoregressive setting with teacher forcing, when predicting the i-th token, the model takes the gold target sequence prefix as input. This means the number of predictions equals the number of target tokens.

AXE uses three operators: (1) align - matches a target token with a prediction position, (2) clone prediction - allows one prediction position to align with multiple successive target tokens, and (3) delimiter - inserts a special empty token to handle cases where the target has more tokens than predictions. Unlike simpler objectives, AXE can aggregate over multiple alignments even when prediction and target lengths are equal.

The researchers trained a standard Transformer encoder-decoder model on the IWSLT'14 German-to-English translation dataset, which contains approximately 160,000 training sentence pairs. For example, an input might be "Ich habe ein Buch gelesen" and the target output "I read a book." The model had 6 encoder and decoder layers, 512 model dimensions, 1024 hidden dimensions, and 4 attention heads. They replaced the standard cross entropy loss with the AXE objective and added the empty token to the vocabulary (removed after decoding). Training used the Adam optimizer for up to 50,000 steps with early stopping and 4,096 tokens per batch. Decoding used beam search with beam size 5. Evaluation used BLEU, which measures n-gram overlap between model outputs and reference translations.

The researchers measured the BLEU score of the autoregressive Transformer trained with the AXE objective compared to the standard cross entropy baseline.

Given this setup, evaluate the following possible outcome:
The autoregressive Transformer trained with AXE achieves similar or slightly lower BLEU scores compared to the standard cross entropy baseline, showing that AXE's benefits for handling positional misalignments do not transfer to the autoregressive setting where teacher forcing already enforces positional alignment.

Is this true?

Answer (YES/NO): NO